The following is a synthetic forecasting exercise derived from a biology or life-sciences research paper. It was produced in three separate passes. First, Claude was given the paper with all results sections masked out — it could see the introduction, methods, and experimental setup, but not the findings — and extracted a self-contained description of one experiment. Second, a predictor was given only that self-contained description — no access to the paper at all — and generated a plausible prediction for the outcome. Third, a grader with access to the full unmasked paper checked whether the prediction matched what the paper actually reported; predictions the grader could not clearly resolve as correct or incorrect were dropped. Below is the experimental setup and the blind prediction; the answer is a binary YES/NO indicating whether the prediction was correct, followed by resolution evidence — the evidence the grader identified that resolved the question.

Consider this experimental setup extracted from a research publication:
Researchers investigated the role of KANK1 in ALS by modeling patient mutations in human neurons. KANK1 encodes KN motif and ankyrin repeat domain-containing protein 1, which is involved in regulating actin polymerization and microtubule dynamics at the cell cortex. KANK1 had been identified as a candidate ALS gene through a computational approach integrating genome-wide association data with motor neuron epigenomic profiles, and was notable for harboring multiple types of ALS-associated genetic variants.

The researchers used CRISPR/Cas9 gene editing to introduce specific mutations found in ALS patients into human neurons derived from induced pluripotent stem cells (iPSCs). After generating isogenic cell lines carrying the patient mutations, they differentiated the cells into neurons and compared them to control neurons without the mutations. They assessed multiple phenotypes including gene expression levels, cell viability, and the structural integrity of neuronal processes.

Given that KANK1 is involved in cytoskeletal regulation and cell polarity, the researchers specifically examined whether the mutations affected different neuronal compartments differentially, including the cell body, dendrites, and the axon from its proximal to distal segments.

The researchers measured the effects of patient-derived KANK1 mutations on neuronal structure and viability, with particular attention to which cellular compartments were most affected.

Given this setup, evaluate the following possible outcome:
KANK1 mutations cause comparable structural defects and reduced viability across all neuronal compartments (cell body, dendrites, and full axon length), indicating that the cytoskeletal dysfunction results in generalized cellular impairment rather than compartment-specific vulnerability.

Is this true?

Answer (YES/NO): NO